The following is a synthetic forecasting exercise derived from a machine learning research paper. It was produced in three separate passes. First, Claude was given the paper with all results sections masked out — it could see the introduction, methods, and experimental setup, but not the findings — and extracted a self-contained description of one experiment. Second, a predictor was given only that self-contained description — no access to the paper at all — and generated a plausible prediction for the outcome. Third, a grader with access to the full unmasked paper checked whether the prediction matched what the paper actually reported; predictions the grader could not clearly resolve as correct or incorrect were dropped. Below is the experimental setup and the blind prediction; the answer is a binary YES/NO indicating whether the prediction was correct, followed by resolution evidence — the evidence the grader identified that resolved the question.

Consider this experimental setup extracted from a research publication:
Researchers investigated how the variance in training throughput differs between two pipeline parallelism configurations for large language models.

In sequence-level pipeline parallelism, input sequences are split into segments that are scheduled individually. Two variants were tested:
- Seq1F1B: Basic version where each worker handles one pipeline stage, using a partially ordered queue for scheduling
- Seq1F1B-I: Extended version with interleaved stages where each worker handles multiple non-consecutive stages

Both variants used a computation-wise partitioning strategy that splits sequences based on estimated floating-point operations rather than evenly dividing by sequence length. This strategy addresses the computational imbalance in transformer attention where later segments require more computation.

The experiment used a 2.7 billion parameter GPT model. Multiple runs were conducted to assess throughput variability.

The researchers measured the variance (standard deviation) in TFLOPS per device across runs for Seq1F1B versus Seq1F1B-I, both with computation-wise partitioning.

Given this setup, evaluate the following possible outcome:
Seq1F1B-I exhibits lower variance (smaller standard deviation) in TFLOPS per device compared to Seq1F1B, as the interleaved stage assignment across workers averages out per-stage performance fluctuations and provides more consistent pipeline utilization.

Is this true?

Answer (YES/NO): YES